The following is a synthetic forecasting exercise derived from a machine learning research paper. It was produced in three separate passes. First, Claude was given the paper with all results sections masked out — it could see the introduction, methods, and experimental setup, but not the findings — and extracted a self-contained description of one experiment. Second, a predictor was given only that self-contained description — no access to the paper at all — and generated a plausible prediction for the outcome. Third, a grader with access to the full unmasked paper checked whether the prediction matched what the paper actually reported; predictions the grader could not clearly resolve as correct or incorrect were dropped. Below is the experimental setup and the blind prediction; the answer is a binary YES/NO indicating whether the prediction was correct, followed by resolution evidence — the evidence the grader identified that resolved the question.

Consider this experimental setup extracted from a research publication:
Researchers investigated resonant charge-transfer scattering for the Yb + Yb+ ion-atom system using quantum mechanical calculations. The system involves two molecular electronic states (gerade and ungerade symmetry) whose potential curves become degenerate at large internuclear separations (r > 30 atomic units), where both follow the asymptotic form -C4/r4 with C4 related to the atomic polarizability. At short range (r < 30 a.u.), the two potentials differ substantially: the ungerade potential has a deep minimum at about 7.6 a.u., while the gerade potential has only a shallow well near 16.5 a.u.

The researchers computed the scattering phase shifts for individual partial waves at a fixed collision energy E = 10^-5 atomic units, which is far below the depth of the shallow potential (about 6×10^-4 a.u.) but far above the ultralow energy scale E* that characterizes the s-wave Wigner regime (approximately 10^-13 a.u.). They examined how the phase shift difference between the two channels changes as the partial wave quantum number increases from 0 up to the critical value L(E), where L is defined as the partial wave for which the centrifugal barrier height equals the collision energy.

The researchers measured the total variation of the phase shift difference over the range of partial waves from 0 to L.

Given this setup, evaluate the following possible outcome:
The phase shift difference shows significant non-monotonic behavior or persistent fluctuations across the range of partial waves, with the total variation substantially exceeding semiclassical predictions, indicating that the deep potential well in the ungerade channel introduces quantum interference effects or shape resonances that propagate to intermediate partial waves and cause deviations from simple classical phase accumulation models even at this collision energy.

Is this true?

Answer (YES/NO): NO